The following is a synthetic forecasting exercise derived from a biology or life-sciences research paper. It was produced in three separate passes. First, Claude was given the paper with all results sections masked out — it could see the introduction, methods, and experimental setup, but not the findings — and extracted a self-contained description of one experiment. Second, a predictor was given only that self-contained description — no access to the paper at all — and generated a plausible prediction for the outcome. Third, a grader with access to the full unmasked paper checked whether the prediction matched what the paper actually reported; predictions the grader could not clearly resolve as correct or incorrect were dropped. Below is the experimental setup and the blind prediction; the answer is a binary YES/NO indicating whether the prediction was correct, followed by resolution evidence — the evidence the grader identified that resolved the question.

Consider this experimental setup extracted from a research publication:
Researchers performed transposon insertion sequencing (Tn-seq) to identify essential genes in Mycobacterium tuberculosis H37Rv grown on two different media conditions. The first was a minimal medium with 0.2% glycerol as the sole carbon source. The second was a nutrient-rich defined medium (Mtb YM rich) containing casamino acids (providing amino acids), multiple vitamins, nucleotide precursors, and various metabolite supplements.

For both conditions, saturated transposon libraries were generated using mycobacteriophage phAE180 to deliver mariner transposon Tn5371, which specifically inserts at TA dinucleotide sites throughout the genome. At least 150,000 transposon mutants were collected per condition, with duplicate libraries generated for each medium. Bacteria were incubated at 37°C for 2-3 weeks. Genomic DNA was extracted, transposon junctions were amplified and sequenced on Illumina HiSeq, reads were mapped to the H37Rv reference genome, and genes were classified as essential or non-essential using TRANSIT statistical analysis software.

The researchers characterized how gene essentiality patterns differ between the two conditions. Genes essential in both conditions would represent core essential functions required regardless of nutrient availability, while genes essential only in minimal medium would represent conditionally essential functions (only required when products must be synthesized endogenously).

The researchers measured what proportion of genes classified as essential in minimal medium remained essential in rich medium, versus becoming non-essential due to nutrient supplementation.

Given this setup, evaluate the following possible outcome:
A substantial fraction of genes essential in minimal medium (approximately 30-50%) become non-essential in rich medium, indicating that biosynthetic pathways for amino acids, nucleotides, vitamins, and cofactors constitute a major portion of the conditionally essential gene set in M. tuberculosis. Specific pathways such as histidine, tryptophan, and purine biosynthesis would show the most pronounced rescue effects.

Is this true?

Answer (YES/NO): NO